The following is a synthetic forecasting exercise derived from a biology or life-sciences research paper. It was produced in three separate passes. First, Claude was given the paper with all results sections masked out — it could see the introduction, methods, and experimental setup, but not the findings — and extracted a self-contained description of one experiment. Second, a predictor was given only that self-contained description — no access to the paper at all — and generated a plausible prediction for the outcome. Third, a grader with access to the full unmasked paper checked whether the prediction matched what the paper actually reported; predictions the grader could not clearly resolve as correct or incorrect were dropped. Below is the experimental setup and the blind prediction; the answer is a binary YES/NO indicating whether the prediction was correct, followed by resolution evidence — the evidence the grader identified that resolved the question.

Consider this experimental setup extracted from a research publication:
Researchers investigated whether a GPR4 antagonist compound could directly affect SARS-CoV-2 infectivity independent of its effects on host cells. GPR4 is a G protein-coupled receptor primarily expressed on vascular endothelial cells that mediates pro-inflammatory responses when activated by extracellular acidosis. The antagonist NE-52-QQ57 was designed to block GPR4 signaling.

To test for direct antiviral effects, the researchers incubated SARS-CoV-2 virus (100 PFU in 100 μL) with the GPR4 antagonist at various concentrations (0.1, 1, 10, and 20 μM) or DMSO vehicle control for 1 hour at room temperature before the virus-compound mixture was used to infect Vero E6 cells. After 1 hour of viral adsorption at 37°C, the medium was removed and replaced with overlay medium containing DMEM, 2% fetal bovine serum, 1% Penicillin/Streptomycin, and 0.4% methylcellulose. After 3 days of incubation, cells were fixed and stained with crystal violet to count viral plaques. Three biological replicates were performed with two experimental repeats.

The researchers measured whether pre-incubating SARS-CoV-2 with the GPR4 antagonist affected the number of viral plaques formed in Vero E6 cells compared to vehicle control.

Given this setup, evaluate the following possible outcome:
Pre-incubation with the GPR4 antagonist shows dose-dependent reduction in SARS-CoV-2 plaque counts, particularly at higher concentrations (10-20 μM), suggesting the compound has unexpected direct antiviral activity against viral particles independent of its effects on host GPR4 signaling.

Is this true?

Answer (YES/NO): NO